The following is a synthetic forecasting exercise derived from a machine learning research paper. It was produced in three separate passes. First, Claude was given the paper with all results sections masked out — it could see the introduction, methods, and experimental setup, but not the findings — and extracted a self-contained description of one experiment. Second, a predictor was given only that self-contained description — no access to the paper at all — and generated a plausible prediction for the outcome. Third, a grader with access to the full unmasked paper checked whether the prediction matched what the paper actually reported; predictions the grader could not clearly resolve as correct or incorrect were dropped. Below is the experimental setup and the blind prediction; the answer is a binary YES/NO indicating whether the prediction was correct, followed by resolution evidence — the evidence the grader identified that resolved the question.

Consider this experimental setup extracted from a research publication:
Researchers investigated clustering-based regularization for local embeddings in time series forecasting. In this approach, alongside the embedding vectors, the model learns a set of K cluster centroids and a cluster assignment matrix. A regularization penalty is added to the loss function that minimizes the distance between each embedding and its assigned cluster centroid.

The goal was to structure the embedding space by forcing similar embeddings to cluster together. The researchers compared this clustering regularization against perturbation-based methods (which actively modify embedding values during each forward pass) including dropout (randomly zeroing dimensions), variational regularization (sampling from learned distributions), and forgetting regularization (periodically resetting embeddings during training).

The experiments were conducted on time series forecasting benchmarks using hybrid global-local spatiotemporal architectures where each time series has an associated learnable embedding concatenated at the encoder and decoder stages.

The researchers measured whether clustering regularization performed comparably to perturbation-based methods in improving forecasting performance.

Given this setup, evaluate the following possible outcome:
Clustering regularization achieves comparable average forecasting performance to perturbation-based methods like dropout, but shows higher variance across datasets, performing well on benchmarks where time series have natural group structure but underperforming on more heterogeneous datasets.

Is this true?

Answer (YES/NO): NO